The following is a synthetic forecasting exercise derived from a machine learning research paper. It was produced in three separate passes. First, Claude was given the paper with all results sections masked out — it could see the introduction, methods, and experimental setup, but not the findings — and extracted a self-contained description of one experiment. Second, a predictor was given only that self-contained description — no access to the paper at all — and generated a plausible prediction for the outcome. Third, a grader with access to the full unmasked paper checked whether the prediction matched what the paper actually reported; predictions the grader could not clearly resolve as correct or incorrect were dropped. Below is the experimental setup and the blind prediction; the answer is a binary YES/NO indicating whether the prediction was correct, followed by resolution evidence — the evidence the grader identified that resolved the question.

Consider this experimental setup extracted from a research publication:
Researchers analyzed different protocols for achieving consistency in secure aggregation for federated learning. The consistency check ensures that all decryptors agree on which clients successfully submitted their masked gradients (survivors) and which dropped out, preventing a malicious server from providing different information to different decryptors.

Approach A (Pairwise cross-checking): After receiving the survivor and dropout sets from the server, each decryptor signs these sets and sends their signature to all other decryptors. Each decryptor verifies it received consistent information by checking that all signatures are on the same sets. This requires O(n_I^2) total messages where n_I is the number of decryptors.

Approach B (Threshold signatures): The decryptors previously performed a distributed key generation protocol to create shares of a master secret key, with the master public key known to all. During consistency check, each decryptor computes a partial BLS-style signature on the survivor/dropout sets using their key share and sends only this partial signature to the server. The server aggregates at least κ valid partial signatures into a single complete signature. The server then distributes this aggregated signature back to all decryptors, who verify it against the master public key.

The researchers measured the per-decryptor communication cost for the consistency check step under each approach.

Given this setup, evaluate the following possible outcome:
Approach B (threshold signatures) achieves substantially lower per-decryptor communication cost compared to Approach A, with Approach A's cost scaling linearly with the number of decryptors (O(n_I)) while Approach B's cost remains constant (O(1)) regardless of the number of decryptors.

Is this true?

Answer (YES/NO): YES